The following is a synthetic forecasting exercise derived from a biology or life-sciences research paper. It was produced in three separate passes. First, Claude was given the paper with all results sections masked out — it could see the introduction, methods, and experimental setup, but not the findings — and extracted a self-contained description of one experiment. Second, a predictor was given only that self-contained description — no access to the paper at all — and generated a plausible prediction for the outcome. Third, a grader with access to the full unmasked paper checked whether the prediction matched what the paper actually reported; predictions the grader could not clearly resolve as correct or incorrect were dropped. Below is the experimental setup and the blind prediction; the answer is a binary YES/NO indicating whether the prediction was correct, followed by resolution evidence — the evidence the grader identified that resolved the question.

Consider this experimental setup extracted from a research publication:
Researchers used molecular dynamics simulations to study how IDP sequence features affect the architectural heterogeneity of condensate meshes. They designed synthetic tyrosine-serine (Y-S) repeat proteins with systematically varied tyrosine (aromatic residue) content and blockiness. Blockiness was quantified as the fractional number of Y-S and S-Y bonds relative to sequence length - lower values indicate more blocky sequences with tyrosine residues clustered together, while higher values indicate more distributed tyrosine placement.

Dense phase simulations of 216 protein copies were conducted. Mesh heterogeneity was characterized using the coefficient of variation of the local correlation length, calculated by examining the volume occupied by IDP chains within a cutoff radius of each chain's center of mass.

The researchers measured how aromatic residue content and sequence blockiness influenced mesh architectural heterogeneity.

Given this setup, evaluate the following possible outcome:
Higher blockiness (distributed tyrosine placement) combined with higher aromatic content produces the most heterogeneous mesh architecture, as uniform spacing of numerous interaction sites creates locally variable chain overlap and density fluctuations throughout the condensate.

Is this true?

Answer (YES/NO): NO